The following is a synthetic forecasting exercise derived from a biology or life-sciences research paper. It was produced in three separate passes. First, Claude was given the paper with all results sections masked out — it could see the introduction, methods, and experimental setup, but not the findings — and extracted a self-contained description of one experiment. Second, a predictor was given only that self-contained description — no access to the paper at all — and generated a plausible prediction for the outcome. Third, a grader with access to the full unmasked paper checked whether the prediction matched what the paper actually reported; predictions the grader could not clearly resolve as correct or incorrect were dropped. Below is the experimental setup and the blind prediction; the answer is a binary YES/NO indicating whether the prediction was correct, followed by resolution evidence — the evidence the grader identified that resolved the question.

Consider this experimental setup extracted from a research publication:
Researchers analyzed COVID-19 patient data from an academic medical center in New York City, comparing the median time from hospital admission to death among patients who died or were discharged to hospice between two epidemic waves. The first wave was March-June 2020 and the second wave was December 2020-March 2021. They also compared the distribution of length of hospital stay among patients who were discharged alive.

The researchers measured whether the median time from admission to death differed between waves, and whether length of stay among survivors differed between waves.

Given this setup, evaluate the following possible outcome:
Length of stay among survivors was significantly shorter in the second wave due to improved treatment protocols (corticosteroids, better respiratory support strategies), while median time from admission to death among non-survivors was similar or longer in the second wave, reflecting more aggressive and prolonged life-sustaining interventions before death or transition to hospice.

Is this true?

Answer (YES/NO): NO